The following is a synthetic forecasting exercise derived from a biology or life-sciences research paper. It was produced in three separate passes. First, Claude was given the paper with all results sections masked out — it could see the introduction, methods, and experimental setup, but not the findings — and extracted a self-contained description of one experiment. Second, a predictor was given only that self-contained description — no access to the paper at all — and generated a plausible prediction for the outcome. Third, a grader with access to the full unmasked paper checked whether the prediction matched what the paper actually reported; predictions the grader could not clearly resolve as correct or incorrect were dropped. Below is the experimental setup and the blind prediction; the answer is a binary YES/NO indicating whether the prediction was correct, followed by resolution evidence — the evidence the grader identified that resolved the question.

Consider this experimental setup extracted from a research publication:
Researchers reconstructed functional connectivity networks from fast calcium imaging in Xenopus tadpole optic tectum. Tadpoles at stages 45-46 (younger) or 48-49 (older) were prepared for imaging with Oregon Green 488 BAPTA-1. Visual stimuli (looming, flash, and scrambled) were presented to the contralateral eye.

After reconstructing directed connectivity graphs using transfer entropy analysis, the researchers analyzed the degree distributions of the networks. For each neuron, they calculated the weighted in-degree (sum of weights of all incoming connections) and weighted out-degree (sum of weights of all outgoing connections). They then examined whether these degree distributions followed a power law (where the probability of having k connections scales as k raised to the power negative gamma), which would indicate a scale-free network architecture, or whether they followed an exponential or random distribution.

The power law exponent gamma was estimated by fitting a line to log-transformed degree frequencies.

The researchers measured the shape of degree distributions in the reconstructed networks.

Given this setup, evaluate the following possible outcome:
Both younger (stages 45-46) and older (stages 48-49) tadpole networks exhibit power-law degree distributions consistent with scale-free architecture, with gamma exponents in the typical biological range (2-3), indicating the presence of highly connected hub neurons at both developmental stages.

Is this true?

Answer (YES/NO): NO